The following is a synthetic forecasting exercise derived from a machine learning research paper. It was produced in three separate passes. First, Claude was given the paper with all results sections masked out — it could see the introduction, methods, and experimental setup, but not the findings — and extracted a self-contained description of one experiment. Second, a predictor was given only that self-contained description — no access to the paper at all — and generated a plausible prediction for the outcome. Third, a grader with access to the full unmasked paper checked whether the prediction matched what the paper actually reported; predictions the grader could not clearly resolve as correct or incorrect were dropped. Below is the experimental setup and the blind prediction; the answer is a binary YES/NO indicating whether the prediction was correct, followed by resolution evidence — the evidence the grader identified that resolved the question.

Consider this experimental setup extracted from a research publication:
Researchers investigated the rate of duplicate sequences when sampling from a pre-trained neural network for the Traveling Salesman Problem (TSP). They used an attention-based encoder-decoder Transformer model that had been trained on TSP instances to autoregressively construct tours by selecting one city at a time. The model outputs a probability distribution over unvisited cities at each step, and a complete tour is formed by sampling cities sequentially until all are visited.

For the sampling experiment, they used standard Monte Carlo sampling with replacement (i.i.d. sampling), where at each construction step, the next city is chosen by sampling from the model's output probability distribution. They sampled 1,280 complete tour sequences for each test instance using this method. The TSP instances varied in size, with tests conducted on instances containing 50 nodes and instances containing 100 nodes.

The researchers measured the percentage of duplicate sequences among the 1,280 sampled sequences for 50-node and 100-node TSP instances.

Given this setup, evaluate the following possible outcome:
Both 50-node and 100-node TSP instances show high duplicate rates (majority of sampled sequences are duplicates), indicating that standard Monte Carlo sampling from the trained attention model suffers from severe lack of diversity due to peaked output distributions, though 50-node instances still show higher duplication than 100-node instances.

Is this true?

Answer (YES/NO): NO